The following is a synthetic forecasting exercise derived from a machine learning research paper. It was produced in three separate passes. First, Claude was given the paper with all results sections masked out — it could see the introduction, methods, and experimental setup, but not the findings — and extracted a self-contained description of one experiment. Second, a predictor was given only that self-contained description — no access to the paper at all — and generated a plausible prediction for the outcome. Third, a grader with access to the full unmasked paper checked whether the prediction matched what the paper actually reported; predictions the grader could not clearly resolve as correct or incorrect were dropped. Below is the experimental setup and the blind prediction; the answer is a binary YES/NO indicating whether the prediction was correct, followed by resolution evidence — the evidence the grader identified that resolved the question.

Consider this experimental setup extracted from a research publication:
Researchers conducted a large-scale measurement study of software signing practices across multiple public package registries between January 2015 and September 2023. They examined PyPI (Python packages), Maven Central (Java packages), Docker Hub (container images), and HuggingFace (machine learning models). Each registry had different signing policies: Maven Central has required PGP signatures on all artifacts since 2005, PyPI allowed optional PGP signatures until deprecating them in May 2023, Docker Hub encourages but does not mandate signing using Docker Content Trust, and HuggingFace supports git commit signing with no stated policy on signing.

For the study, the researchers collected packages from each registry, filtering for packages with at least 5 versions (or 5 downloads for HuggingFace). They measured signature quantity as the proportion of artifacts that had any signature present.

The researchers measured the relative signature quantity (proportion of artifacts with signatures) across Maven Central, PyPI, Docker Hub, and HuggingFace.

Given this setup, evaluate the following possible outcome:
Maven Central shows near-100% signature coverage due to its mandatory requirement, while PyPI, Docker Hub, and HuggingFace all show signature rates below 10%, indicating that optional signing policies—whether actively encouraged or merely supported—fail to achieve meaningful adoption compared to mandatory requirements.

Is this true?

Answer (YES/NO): YES